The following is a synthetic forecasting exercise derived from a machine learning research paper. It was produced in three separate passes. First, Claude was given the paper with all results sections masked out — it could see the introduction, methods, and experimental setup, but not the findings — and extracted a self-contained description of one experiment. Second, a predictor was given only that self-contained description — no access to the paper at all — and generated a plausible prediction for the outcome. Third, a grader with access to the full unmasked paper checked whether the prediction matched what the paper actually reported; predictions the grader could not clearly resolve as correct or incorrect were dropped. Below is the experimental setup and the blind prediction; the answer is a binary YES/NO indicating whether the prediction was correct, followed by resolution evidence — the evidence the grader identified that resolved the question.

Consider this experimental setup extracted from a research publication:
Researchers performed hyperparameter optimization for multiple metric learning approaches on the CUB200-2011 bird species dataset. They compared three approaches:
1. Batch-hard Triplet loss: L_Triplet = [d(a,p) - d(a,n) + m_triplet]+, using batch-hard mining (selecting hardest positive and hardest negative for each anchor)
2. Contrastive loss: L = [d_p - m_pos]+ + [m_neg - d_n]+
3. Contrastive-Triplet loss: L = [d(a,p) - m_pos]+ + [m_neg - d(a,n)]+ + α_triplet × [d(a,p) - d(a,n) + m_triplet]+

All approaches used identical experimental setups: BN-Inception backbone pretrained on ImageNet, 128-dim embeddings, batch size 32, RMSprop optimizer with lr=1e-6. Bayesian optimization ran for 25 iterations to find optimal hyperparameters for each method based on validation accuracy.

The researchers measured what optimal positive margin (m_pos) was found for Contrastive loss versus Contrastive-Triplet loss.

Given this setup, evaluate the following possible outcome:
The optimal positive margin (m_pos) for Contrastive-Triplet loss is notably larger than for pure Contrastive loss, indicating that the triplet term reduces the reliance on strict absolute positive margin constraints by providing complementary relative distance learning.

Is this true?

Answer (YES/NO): NO